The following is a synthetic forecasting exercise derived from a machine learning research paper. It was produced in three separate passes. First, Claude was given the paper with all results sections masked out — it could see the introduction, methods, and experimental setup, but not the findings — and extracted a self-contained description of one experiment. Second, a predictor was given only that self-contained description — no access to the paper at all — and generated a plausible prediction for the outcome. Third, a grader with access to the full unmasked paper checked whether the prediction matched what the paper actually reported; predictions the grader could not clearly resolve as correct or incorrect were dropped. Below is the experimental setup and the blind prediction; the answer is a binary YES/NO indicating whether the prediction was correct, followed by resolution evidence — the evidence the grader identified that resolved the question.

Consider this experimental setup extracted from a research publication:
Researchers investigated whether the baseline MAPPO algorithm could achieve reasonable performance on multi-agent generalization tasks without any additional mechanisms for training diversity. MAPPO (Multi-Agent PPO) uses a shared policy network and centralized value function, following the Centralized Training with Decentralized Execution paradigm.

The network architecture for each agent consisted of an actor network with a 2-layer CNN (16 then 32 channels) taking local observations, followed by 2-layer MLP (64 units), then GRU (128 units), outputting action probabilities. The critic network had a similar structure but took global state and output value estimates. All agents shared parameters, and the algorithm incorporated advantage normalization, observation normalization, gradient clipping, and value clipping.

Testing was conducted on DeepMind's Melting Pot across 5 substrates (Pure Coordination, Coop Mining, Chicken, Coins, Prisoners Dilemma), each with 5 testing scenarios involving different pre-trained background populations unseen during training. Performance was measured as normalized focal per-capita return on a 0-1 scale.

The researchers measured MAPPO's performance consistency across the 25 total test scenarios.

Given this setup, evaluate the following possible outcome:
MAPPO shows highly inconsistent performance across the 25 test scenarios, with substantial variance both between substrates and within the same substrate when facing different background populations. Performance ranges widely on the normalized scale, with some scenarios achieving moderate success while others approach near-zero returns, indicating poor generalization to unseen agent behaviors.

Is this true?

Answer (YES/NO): YES